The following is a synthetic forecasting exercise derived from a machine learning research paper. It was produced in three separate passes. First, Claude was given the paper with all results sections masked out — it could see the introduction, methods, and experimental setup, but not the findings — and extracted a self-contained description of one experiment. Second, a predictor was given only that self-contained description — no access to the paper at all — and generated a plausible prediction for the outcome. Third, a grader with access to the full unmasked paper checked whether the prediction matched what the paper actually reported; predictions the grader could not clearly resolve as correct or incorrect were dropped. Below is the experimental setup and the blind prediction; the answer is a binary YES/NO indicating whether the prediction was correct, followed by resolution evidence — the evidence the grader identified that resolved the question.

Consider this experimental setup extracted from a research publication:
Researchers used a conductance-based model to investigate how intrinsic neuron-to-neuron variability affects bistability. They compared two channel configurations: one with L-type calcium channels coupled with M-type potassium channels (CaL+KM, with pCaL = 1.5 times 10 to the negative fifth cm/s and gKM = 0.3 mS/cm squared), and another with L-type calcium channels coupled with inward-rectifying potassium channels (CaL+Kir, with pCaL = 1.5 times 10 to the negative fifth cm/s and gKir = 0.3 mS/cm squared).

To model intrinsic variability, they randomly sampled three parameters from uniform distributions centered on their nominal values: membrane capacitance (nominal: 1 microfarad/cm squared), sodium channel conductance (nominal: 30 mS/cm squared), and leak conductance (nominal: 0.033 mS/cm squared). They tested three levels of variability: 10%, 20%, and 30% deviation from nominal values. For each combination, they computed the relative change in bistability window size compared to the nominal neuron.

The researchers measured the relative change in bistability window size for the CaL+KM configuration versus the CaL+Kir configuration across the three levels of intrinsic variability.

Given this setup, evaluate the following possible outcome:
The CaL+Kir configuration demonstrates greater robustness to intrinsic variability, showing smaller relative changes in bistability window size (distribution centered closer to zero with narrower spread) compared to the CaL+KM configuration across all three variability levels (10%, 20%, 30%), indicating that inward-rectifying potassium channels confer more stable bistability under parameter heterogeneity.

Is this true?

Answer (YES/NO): YES